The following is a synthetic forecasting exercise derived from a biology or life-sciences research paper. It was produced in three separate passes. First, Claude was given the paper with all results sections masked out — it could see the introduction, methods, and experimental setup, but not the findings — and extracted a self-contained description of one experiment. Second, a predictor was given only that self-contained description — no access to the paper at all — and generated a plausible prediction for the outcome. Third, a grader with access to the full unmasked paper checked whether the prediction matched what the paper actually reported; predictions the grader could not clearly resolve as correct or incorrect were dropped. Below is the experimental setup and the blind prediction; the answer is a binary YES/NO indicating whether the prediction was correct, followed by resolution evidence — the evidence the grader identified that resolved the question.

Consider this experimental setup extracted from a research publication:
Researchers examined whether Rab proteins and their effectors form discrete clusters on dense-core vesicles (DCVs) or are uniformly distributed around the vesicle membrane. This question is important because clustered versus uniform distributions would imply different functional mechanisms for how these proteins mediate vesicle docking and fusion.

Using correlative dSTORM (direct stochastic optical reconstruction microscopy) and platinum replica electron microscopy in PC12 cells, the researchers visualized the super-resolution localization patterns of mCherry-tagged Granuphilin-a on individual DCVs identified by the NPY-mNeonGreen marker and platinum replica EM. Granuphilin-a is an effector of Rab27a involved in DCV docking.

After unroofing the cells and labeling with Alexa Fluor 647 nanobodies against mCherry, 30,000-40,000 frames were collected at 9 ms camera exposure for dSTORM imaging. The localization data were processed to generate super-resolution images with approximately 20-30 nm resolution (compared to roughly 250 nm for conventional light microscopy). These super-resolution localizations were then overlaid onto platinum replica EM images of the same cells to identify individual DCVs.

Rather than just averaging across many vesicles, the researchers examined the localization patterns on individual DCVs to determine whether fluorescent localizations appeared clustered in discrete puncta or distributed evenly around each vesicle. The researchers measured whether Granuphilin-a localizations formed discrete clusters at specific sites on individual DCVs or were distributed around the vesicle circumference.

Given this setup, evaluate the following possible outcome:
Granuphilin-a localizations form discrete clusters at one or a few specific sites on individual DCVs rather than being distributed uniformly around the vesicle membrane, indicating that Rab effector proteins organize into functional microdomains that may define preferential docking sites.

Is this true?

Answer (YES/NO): NO